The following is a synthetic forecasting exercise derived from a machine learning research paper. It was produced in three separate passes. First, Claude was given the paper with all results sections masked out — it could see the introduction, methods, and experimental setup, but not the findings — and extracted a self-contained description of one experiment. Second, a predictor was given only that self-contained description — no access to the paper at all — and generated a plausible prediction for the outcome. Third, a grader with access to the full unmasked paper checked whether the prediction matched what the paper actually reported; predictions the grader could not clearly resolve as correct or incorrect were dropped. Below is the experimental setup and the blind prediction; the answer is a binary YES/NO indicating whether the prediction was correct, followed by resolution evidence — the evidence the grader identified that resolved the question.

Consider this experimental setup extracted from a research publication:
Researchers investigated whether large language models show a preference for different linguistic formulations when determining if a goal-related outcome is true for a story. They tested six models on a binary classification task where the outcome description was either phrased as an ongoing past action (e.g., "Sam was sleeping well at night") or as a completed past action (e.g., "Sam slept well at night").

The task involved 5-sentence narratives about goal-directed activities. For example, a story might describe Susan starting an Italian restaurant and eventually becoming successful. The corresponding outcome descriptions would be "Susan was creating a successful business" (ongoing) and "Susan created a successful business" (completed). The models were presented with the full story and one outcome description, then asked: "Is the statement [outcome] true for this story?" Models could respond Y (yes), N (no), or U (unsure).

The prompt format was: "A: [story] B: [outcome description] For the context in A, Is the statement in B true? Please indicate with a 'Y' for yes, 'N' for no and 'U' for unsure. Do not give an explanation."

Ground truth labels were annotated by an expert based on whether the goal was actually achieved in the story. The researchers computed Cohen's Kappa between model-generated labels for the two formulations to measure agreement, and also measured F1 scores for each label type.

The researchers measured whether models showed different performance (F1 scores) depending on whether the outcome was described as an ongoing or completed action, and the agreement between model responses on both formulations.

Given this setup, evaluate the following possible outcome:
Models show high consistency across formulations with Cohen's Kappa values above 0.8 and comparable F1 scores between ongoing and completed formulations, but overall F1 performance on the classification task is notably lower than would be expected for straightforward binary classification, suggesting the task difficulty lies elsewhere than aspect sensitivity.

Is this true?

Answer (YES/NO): NO